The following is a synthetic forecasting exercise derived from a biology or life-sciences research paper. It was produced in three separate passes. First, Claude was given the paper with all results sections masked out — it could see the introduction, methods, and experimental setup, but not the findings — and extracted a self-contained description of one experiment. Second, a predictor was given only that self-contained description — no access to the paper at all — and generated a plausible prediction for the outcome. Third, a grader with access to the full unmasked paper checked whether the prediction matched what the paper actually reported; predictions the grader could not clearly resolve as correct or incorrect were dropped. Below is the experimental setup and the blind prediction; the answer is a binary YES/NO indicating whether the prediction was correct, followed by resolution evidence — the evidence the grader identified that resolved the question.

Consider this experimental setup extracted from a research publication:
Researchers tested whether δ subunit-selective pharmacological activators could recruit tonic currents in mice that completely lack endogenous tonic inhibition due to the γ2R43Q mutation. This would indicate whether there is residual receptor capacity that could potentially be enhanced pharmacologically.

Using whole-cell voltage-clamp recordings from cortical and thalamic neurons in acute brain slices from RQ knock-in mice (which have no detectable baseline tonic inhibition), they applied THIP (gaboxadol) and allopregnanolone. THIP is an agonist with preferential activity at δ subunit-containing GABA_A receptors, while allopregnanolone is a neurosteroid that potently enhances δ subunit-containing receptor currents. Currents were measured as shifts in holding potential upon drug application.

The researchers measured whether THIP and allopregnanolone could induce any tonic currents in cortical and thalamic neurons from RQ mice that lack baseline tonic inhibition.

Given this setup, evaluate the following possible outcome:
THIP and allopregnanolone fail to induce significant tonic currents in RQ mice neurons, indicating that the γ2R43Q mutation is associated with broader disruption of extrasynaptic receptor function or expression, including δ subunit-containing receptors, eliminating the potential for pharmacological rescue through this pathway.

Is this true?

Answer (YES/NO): NO